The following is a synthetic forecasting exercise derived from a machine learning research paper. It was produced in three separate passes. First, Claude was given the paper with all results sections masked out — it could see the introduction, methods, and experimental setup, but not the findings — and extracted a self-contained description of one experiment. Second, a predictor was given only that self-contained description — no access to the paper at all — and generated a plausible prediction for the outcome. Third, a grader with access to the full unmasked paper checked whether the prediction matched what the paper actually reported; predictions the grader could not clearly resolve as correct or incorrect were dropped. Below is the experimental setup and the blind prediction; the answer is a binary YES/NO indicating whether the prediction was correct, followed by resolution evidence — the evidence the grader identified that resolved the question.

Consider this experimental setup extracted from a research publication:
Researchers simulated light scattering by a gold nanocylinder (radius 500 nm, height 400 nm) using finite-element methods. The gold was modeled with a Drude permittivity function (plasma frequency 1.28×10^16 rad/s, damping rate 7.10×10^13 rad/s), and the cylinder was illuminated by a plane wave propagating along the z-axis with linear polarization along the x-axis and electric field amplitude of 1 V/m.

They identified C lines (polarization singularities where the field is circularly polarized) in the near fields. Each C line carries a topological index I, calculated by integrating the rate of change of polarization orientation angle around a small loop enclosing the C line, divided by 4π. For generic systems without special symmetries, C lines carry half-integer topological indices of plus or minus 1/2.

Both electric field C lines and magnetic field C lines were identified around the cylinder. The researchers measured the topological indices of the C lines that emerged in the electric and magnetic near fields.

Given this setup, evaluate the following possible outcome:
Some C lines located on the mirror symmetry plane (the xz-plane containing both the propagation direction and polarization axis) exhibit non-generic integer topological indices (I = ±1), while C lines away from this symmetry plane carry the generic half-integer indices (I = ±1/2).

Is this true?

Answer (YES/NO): NO